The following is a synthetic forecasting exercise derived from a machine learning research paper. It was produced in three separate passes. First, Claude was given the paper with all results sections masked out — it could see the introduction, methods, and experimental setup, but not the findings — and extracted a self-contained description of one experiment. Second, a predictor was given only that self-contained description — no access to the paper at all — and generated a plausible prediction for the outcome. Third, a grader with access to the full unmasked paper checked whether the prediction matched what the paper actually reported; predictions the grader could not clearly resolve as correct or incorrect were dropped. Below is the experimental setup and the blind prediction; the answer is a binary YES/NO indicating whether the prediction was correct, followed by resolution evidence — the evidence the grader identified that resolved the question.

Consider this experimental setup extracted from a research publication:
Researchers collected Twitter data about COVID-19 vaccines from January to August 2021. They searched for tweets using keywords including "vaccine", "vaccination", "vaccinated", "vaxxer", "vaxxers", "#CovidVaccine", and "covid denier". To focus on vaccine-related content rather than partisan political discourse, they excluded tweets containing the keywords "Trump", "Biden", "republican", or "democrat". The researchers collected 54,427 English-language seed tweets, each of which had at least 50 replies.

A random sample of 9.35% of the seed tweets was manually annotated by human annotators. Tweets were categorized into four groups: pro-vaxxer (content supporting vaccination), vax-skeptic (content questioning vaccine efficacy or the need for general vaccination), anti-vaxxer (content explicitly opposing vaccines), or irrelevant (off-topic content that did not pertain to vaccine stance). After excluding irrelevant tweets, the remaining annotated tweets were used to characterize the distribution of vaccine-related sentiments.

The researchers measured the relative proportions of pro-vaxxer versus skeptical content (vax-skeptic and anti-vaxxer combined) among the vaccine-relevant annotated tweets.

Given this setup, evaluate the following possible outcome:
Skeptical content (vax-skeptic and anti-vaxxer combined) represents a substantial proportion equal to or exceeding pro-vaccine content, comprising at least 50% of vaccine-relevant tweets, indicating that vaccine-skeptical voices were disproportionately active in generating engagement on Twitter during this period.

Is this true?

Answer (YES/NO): NO